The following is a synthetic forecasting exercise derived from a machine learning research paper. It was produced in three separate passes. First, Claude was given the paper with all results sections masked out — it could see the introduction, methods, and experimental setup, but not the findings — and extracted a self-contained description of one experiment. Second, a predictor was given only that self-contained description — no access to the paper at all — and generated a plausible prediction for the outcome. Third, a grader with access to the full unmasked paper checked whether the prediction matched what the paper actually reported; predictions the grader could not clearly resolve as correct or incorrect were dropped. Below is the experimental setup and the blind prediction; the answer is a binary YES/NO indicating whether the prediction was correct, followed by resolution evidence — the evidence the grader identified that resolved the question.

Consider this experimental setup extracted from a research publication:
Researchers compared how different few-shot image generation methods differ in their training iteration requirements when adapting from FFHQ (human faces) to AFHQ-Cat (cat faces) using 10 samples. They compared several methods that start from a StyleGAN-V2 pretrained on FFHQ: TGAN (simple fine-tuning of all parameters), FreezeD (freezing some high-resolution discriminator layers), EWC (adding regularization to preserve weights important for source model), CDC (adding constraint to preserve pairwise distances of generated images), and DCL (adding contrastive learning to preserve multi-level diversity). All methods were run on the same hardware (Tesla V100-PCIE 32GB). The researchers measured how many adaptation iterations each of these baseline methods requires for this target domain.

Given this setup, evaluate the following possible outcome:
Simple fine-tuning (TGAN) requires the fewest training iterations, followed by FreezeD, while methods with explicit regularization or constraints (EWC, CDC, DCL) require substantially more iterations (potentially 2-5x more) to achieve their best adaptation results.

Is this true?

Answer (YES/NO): NO